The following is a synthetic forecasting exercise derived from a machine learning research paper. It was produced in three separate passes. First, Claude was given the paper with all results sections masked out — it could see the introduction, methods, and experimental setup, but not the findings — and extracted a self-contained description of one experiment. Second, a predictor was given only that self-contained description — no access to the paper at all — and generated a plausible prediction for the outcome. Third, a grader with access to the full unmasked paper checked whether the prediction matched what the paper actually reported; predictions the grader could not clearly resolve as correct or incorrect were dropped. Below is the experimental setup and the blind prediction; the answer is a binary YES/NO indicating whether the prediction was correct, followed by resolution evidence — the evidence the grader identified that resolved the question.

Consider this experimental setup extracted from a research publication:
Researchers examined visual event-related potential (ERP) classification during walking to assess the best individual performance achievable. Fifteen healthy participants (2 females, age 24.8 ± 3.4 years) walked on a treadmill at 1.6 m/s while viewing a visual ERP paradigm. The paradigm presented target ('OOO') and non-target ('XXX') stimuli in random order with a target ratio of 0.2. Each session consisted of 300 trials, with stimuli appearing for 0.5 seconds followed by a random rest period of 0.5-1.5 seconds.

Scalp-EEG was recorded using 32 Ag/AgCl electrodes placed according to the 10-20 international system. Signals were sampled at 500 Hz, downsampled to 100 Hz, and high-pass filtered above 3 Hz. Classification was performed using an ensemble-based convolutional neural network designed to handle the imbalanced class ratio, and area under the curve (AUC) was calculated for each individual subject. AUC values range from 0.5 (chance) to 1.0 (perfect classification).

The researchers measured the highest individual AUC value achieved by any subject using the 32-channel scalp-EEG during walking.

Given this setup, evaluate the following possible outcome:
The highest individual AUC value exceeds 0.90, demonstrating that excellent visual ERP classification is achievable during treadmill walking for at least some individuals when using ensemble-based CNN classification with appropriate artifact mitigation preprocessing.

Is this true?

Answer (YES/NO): NO